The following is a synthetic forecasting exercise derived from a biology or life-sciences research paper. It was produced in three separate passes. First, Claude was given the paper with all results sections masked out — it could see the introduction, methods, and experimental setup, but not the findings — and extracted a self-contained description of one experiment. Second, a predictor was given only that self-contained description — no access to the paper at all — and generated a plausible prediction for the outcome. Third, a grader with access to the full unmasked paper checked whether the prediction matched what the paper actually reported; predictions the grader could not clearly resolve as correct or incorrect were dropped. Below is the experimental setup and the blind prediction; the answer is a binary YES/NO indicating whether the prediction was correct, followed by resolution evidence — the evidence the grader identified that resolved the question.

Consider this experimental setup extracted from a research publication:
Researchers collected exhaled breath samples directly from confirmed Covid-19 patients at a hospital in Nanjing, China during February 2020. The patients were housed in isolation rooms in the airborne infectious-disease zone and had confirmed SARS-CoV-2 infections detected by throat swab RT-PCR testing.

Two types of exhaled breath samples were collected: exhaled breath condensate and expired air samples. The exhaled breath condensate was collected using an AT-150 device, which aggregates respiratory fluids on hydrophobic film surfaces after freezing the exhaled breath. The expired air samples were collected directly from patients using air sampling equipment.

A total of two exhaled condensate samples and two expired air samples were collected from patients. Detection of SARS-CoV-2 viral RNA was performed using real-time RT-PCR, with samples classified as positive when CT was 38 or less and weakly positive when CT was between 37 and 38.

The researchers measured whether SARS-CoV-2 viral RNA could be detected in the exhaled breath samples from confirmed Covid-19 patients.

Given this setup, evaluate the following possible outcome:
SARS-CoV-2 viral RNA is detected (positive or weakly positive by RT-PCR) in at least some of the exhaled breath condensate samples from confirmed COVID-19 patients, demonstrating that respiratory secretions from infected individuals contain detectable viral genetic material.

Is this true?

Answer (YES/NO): NO